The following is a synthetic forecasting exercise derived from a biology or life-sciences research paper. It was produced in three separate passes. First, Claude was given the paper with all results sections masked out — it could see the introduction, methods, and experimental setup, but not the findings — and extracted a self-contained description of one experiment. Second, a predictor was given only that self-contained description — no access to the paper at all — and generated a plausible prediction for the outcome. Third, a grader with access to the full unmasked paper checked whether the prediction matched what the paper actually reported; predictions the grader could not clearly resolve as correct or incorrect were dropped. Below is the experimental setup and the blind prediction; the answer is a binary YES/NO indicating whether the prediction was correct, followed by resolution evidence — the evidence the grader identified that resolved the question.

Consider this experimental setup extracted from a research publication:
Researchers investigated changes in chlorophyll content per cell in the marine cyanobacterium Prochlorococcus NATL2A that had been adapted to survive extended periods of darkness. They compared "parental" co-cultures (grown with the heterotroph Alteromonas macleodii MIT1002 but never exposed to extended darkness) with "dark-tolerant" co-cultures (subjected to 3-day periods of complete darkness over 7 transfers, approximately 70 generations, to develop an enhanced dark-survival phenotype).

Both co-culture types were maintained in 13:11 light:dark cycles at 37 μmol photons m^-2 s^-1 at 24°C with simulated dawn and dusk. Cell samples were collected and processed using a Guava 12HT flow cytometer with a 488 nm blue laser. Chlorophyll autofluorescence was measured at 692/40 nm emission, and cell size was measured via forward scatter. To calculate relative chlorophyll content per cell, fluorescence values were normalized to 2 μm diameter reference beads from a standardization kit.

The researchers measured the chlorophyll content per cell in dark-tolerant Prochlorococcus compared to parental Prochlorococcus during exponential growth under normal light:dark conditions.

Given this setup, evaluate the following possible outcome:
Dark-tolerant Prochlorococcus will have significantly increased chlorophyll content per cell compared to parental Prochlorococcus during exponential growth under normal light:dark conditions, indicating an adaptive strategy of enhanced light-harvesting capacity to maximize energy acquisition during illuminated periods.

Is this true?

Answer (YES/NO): NO